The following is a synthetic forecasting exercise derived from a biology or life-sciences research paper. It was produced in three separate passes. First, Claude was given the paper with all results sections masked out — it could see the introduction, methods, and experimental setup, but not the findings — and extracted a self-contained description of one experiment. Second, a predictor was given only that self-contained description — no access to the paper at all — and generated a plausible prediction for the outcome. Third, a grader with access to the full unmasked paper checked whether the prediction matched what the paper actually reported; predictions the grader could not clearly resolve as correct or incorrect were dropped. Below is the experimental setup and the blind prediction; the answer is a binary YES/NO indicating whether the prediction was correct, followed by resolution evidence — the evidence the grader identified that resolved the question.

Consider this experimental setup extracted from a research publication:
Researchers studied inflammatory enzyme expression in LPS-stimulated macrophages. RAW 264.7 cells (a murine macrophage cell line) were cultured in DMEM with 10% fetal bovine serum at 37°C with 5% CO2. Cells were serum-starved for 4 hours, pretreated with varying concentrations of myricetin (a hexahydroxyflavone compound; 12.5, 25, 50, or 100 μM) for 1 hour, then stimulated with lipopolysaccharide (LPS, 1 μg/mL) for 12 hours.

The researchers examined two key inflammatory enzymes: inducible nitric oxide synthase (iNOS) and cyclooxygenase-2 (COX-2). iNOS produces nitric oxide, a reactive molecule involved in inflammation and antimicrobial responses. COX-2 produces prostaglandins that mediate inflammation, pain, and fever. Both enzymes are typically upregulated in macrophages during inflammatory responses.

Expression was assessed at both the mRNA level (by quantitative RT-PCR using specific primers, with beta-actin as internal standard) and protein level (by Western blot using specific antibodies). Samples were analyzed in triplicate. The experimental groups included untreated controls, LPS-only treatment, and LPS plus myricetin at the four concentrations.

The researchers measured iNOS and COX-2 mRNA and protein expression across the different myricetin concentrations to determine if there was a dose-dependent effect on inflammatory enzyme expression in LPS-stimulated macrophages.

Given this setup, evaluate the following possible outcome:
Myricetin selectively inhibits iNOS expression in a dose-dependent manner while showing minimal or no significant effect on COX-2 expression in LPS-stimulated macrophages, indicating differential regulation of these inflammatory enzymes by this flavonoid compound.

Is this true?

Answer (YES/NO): NO